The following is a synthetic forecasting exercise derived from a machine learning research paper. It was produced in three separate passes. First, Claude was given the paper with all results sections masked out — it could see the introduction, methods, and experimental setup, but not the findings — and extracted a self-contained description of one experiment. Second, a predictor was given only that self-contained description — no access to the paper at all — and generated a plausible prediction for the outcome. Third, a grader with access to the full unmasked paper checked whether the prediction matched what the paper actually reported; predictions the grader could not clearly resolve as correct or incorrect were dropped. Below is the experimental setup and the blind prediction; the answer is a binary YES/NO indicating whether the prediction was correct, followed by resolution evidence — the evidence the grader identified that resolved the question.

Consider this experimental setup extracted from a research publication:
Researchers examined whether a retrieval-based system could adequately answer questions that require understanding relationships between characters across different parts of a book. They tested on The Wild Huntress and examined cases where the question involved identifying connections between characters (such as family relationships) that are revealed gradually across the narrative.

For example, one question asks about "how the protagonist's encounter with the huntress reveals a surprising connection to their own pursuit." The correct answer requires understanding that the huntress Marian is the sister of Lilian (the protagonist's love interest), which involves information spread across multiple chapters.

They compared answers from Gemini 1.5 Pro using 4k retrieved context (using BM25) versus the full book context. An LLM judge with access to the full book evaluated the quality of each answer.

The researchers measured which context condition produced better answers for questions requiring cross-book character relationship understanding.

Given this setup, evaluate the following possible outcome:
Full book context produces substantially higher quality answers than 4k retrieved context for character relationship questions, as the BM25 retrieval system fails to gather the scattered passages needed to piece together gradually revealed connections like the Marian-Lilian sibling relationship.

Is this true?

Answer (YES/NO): YES